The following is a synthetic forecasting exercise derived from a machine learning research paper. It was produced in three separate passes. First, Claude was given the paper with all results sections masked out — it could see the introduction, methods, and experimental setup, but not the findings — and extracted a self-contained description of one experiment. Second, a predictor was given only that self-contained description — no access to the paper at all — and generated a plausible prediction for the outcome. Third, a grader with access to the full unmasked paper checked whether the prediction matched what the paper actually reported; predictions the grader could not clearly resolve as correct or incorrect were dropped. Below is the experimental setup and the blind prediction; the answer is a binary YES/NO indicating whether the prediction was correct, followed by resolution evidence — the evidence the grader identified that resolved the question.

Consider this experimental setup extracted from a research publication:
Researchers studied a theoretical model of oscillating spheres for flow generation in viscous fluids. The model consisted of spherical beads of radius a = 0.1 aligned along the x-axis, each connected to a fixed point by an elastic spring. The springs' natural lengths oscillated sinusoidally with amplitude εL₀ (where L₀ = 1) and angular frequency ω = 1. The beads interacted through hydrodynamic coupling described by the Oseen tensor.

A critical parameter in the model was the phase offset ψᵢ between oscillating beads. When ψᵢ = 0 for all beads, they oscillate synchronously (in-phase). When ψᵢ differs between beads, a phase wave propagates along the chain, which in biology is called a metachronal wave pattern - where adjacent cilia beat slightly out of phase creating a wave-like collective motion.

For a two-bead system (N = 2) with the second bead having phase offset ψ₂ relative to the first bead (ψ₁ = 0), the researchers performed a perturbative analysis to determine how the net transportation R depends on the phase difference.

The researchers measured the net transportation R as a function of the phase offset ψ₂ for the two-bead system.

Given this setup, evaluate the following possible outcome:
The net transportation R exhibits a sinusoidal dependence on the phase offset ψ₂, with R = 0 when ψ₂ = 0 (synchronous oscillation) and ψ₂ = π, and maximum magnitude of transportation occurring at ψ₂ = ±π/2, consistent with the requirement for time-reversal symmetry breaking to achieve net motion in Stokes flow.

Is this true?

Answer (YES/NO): YES